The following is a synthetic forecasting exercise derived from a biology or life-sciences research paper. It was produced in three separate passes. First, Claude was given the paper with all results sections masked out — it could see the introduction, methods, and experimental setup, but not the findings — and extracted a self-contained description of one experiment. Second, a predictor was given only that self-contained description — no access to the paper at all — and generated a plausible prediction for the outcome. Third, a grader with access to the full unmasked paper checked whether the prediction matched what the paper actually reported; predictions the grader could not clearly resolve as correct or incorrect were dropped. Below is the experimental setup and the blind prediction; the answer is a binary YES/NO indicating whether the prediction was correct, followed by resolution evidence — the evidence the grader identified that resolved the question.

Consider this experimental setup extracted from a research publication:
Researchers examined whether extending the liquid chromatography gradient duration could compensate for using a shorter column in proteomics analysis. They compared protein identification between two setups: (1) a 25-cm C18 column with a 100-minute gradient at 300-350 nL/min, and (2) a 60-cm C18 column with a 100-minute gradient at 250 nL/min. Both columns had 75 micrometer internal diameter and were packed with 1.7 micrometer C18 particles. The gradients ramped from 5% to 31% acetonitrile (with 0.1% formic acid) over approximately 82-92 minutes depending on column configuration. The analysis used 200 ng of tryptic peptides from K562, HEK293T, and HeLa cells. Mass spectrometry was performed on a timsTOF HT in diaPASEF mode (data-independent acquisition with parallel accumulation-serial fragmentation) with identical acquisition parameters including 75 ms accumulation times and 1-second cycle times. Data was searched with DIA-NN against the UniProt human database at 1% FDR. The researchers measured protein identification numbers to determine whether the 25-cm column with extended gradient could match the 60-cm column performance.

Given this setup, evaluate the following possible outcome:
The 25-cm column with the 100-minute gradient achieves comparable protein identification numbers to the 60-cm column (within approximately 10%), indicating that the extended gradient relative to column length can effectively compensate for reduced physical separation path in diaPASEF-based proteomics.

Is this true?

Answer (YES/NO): NO